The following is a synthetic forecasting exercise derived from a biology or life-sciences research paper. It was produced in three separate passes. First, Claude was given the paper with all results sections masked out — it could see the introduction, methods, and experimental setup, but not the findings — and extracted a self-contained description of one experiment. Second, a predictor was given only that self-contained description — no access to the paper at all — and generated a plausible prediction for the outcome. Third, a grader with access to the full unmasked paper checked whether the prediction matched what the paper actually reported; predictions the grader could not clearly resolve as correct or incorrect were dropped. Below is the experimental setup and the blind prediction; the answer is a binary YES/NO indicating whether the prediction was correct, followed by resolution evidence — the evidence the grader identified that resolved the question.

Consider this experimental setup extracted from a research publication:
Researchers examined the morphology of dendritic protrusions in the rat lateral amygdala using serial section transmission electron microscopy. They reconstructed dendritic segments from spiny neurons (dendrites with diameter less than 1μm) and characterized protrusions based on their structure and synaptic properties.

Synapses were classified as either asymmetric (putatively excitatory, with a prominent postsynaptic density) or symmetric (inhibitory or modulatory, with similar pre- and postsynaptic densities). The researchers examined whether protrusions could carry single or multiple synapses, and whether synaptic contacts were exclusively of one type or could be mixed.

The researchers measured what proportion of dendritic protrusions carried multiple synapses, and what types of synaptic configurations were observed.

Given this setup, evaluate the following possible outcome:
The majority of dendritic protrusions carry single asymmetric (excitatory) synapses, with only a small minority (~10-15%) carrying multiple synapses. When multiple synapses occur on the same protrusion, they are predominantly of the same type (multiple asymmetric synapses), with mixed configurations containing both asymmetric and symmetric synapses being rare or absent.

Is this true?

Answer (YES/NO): NO